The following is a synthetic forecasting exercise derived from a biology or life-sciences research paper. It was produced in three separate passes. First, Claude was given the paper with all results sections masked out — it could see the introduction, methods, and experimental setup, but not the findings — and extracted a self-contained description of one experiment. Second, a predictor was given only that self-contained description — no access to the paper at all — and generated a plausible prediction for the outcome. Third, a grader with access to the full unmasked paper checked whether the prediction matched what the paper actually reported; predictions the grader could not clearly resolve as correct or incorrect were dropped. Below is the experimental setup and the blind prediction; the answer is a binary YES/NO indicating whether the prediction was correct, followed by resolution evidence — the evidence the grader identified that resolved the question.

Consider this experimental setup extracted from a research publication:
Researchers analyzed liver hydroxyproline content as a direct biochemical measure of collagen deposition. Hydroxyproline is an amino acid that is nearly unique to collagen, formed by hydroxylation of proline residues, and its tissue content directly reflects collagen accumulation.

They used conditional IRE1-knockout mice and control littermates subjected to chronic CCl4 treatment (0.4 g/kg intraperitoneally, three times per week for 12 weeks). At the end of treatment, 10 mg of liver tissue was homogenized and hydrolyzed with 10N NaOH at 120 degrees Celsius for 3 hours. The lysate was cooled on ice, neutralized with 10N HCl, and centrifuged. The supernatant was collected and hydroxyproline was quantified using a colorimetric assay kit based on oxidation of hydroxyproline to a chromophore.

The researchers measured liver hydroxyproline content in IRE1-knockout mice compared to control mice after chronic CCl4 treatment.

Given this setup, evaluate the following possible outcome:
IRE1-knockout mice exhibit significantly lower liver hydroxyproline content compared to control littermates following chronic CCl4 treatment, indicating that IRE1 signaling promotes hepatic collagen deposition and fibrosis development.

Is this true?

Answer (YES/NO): YES